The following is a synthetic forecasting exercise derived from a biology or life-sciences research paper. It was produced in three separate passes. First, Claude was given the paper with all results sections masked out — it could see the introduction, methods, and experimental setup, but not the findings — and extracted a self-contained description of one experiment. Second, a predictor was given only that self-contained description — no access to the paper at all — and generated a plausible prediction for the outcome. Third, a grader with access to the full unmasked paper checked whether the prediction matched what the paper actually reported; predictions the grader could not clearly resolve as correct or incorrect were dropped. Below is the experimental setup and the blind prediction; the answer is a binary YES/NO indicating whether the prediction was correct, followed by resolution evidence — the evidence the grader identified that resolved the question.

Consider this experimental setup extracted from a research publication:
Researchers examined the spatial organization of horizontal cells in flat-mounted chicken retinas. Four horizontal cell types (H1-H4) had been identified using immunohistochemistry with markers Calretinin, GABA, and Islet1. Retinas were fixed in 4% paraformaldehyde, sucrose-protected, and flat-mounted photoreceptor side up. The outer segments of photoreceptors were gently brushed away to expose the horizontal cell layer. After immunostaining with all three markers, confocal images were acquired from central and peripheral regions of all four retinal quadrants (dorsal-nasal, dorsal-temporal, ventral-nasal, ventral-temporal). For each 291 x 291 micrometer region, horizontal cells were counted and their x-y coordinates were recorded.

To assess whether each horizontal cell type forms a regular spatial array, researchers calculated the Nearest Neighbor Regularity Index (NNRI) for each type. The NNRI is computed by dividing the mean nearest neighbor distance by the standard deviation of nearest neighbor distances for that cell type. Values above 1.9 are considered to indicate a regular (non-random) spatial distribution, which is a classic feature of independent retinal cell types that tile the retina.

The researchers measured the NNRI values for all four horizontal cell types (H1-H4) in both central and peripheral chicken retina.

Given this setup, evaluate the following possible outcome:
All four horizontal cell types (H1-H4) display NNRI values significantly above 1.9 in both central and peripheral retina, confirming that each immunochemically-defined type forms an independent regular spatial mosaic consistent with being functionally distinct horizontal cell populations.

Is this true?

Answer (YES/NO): YES